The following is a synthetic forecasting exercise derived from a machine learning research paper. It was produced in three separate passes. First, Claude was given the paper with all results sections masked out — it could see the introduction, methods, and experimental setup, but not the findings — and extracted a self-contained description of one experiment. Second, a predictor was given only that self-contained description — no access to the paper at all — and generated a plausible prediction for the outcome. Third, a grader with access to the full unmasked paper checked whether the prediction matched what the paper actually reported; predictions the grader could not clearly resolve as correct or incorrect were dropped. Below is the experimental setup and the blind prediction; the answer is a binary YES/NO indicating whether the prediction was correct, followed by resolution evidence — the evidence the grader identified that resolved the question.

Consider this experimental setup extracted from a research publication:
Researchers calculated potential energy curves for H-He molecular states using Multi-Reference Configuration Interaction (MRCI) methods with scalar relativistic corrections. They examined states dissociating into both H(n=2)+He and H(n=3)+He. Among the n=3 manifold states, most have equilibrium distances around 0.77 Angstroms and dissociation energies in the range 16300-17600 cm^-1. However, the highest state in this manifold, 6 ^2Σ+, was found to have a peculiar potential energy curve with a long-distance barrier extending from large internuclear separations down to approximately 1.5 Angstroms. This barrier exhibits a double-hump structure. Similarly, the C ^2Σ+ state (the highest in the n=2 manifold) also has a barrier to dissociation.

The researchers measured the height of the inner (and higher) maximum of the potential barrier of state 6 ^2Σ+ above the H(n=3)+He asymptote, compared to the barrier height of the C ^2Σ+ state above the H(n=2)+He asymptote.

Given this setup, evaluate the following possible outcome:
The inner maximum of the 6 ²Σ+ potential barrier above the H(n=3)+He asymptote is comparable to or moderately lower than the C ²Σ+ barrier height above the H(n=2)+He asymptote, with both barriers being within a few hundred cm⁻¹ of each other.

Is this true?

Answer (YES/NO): NO